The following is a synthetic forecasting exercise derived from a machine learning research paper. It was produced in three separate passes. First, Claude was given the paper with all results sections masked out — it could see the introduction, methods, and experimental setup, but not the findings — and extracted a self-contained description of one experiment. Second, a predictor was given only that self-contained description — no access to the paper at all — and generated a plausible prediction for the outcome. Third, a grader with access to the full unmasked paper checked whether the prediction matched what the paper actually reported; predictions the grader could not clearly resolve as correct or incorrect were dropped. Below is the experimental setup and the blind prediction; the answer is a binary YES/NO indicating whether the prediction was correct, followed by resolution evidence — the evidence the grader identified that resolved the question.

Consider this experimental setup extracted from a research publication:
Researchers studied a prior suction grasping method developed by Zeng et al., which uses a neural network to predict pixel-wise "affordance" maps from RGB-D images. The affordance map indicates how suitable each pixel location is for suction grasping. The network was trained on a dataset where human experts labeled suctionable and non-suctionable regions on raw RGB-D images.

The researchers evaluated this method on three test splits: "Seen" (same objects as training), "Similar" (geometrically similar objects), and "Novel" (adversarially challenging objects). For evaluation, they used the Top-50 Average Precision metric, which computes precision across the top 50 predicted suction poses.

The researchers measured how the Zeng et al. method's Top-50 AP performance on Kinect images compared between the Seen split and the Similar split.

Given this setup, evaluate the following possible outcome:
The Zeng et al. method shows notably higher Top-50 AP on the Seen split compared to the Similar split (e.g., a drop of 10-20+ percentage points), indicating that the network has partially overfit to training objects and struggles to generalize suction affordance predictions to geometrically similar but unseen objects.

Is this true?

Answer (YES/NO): NO